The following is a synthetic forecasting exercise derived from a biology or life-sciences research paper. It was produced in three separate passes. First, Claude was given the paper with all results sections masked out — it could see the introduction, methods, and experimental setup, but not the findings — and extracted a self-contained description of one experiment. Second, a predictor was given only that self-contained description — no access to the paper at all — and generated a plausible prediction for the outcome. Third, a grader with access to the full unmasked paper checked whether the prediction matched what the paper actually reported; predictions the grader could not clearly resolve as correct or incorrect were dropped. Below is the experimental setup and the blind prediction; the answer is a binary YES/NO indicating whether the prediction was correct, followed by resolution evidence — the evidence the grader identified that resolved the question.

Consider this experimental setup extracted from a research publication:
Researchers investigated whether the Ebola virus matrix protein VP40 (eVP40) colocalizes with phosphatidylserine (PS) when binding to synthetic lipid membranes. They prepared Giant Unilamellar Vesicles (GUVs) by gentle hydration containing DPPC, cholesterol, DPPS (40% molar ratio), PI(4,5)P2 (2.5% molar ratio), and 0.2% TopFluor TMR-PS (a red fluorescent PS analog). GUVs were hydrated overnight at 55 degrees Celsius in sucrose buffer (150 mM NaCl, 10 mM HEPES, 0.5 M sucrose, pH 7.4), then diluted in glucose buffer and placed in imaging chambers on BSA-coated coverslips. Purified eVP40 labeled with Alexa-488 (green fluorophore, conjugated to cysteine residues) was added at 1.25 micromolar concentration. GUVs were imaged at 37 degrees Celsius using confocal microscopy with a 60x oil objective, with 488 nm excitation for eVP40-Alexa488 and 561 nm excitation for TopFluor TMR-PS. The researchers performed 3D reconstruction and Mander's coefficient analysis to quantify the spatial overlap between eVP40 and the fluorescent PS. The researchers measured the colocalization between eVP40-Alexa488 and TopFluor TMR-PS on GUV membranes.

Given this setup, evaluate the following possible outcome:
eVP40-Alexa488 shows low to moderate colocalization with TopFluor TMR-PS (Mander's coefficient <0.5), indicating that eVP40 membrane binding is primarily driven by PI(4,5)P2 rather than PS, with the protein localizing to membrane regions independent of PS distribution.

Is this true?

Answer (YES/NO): NO